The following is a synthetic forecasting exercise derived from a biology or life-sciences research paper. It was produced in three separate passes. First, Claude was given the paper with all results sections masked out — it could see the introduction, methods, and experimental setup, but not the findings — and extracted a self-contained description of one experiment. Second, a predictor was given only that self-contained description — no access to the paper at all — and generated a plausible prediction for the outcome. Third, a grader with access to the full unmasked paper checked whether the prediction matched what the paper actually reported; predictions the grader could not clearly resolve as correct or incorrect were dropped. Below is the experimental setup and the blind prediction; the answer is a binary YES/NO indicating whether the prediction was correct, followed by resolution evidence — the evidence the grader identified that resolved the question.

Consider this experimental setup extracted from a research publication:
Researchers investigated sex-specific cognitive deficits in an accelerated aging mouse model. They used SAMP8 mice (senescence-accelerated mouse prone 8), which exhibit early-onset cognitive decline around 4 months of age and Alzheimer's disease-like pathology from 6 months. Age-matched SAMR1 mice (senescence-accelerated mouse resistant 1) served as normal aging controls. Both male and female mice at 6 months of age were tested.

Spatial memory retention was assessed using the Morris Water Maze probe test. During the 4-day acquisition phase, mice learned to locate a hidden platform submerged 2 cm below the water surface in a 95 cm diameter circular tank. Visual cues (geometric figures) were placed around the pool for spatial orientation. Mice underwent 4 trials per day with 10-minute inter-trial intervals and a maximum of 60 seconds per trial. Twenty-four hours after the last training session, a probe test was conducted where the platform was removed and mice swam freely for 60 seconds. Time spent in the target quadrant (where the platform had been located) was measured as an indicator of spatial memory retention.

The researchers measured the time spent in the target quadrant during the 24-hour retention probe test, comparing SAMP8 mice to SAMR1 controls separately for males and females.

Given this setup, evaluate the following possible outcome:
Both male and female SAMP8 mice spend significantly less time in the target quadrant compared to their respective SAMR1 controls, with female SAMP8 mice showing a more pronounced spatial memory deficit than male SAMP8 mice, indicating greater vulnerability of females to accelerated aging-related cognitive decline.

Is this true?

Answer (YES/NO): NO